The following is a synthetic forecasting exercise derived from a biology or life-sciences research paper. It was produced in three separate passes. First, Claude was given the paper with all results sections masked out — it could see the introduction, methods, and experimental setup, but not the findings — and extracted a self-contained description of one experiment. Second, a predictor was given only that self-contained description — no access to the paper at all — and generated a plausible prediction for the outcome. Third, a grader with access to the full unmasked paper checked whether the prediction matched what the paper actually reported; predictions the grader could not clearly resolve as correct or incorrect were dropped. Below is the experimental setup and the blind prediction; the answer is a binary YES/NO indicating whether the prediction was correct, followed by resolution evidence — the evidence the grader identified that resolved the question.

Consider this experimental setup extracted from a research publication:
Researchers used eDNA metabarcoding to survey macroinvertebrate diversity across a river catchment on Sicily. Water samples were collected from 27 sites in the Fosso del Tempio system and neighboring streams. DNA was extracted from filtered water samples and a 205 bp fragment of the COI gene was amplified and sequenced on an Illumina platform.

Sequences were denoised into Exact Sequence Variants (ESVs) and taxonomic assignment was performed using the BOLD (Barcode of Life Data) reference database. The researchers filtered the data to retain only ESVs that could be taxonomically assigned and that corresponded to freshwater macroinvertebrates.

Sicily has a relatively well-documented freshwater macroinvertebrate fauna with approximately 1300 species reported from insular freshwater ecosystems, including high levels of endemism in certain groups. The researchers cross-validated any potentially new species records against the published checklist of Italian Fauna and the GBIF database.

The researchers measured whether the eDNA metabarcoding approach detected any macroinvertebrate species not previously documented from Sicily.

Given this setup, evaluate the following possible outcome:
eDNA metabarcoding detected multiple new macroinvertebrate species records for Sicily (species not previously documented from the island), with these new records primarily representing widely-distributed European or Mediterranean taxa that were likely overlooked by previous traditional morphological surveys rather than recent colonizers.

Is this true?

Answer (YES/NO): YES